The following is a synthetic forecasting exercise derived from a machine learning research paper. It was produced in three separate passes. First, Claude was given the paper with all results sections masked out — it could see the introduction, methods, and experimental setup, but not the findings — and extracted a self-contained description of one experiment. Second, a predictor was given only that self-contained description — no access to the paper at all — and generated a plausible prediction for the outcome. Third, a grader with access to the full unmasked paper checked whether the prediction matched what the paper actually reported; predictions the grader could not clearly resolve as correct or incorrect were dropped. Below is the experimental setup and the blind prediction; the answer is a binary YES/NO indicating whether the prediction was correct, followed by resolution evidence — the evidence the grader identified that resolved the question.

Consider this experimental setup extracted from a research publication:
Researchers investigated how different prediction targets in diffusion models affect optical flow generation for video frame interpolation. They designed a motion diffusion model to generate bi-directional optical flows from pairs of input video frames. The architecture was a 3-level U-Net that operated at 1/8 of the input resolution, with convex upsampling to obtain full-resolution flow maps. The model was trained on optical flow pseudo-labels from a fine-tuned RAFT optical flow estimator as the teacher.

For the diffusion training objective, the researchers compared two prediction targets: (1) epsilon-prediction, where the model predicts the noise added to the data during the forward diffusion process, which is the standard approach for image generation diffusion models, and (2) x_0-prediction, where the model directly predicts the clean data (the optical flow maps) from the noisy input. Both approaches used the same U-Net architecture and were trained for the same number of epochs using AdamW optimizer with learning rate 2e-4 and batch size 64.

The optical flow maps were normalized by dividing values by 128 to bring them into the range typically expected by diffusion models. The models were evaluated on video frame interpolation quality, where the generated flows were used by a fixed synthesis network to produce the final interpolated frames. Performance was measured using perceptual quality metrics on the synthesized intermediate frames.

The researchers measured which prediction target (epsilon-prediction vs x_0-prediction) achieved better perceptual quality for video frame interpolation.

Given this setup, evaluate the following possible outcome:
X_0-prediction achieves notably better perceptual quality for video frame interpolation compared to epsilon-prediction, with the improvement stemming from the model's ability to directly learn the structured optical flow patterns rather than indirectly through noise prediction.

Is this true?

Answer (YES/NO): YES